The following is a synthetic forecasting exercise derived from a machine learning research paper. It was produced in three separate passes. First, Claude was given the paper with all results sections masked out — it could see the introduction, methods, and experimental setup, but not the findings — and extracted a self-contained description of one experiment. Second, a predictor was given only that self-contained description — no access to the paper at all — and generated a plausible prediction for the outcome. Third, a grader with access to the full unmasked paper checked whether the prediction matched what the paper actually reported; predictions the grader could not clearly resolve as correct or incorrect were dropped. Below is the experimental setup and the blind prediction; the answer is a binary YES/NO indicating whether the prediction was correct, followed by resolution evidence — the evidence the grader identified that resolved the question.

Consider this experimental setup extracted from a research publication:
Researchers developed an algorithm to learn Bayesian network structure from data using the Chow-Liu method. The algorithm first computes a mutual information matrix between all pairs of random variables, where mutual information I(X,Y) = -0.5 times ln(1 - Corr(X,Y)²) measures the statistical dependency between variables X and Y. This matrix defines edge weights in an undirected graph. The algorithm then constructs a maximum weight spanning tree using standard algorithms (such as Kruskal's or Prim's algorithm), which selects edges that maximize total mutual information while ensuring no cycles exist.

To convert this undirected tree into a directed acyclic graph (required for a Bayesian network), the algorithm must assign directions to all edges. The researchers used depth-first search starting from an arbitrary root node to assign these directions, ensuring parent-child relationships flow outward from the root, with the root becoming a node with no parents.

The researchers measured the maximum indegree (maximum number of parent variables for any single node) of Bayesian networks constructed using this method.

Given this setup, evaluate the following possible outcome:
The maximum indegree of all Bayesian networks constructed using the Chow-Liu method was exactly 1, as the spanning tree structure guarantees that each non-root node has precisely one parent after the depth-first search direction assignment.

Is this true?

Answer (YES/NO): YES